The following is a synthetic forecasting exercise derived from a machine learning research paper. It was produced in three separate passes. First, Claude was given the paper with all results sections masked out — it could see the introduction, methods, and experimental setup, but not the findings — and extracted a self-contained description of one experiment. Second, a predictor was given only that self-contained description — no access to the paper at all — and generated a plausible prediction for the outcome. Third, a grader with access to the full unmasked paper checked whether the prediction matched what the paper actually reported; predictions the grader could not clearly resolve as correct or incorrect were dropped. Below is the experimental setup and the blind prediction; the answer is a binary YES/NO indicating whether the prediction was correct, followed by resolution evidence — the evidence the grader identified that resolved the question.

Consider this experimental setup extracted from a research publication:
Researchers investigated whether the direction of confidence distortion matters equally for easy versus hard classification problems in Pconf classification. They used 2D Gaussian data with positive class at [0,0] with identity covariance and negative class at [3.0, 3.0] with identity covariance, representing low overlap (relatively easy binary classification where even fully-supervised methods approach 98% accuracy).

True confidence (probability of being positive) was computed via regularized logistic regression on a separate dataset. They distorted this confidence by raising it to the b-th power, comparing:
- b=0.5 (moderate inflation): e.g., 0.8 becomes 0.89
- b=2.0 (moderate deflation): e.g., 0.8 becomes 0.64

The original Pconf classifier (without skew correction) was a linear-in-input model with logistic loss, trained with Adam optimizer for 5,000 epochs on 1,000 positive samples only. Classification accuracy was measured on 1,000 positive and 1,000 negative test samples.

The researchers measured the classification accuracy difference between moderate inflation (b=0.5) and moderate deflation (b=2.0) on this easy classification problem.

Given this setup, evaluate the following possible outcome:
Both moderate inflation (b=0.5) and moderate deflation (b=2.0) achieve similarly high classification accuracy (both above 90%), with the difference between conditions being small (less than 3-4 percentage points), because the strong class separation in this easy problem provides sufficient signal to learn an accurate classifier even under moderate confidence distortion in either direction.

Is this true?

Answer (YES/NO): YES